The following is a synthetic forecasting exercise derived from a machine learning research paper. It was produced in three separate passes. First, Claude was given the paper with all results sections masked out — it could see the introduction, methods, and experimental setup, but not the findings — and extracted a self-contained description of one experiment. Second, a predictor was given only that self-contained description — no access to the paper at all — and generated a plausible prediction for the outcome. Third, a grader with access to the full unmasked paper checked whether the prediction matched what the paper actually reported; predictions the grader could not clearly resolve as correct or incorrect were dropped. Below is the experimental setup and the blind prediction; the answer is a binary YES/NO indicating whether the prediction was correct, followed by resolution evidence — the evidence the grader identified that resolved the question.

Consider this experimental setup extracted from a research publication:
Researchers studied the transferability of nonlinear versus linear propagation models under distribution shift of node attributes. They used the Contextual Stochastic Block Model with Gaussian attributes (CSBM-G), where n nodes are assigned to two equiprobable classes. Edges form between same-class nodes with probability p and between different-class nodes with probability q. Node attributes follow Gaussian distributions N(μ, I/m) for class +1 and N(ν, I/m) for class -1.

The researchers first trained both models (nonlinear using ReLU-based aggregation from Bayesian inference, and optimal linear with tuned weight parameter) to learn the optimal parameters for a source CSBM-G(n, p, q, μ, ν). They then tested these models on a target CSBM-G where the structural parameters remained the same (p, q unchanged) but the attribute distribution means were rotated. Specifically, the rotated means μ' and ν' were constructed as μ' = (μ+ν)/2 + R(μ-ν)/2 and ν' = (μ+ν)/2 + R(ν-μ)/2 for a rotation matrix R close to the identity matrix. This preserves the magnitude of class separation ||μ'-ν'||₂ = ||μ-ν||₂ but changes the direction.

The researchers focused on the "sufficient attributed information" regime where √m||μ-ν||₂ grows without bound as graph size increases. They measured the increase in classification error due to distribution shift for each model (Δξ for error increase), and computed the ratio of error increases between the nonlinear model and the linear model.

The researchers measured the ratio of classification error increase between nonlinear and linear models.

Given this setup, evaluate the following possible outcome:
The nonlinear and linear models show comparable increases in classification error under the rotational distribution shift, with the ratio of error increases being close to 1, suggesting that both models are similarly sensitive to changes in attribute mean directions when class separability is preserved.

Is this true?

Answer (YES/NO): NO